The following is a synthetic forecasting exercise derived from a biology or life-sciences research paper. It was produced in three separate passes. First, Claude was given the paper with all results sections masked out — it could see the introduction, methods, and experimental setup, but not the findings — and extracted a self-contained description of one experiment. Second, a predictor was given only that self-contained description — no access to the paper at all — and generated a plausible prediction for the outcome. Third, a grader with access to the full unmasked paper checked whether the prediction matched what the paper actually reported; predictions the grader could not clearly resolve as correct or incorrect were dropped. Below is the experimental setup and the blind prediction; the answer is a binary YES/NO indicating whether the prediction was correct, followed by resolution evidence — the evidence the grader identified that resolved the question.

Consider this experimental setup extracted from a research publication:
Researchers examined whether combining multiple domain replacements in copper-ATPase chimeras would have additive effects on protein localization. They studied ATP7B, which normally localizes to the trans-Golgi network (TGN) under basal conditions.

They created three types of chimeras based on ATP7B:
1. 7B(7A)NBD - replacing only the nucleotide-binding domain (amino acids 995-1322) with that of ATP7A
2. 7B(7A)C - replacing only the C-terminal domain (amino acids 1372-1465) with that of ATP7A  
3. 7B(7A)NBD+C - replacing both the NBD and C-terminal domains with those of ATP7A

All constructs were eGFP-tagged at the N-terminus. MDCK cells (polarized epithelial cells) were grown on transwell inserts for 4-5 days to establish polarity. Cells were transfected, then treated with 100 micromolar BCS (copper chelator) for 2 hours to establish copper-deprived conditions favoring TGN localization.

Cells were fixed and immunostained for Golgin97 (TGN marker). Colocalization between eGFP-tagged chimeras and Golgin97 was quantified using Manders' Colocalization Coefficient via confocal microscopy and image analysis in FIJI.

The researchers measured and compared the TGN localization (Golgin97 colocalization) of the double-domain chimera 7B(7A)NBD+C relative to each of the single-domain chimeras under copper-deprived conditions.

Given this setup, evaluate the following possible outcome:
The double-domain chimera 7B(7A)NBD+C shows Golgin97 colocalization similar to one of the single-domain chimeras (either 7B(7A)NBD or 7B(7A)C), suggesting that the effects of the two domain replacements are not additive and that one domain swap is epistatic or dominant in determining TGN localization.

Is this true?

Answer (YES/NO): YES